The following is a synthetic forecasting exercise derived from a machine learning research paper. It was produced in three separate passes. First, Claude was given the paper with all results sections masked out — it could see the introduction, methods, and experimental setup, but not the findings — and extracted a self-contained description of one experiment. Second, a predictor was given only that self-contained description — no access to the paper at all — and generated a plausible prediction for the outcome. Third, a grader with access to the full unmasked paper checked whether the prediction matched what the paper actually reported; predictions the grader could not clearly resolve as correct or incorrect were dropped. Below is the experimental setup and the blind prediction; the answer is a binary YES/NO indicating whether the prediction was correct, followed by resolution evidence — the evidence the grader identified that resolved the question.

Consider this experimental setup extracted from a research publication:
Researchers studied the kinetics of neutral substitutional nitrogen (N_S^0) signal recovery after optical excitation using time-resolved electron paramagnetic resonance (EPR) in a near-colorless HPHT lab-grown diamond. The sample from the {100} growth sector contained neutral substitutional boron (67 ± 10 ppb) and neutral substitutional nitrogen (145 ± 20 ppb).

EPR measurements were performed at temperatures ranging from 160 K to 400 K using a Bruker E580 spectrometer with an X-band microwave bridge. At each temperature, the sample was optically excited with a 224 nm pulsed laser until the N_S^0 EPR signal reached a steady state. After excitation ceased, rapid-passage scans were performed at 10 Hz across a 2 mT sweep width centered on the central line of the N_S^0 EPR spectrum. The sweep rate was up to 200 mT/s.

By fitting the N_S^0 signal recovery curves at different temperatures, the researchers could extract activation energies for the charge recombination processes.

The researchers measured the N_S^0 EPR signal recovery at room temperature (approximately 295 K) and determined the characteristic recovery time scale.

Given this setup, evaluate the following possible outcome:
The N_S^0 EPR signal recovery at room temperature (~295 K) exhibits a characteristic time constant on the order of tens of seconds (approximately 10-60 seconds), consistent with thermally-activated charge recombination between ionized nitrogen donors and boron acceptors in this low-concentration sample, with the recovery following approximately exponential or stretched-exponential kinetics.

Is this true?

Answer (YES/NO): YES